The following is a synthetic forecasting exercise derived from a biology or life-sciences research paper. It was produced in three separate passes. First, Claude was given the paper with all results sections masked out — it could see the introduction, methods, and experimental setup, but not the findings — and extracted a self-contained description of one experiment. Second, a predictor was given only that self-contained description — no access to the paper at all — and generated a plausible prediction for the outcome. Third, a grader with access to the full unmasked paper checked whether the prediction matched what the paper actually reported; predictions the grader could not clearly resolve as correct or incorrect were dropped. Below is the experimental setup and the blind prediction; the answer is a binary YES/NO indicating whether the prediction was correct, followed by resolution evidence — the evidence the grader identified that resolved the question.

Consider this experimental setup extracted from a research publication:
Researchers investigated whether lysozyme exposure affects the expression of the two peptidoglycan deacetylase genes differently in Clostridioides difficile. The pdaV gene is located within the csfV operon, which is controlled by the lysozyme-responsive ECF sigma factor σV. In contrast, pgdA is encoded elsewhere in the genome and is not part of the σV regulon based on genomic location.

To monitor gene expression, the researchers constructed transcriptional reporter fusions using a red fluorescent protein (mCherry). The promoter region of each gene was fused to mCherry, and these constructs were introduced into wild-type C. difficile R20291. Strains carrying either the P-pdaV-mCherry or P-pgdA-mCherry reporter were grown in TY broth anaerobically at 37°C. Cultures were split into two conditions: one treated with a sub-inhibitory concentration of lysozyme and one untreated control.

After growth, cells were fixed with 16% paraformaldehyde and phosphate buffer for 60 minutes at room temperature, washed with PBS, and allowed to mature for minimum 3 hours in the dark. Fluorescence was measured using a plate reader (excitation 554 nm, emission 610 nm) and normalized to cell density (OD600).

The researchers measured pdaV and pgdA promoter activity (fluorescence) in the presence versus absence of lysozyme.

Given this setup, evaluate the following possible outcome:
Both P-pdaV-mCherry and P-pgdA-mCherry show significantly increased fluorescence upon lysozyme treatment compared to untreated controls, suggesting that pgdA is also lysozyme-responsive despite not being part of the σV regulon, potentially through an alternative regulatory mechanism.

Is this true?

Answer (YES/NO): NO